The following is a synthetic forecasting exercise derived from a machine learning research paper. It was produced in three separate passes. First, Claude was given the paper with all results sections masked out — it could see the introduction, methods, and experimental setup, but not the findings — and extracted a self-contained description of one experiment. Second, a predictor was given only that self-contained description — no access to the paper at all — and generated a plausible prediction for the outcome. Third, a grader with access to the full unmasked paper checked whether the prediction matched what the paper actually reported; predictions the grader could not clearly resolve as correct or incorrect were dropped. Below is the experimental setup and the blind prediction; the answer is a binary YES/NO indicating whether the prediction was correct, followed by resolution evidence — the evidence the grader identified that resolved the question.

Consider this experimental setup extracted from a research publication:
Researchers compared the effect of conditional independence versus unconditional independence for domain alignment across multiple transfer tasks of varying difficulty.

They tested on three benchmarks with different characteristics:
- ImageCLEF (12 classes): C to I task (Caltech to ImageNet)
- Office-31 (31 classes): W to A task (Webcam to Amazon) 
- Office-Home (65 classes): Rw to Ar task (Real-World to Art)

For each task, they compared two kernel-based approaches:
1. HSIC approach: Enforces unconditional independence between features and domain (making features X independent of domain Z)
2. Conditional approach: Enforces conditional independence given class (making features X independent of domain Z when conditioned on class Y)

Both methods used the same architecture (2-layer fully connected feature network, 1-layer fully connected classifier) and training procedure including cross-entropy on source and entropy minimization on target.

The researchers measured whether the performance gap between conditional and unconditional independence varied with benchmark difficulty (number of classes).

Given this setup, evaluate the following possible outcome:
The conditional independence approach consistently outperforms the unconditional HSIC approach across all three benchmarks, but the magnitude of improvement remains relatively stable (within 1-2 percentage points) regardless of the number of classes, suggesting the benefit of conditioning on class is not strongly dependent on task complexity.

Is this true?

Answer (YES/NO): NO